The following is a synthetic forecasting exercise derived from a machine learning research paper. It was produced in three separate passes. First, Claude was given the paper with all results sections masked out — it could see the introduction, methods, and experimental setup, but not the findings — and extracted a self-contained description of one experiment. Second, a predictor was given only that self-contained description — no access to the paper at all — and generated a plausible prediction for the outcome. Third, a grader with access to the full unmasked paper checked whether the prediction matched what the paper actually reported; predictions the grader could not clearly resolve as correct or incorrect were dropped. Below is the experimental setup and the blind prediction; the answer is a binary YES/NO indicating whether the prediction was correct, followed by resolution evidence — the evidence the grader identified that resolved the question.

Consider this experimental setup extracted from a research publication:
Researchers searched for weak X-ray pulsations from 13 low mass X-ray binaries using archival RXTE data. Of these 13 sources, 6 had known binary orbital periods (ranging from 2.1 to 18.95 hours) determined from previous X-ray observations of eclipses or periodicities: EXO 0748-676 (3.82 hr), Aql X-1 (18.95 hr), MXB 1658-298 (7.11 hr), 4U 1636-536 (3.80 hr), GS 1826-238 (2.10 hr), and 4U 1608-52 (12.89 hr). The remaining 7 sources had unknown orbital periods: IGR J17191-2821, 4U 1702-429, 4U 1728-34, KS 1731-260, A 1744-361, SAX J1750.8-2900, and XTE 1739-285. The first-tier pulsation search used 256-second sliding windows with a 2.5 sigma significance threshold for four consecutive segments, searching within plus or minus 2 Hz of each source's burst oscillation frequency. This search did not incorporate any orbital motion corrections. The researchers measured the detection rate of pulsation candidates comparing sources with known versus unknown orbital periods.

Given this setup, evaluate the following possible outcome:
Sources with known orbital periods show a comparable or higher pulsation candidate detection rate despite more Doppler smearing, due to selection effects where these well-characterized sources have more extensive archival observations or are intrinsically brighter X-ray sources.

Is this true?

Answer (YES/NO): YES